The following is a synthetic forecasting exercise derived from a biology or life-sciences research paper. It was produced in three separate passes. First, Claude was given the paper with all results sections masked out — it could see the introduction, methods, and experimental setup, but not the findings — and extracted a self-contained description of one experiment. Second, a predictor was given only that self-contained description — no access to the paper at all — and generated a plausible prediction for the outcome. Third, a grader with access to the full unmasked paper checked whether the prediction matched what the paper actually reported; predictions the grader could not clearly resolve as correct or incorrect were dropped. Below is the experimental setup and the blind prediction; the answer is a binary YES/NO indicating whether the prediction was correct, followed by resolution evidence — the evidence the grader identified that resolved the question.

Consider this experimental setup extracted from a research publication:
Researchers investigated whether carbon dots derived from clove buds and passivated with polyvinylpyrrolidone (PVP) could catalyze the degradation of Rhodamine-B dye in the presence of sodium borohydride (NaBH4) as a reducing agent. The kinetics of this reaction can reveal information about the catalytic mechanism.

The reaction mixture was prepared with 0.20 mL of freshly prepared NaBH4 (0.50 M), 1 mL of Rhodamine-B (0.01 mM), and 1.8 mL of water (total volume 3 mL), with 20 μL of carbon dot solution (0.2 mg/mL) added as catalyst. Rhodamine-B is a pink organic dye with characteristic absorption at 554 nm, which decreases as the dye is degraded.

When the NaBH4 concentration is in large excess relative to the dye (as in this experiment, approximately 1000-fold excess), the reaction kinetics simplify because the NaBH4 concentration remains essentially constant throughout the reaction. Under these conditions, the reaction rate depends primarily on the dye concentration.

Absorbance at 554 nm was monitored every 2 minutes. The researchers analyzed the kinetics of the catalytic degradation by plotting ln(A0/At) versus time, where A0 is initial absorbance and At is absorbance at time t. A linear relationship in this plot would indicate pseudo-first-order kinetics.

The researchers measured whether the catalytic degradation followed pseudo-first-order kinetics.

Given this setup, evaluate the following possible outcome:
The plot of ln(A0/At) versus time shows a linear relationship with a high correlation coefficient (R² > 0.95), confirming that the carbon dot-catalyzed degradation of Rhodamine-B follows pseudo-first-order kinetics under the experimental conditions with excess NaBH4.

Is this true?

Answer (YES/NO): YES